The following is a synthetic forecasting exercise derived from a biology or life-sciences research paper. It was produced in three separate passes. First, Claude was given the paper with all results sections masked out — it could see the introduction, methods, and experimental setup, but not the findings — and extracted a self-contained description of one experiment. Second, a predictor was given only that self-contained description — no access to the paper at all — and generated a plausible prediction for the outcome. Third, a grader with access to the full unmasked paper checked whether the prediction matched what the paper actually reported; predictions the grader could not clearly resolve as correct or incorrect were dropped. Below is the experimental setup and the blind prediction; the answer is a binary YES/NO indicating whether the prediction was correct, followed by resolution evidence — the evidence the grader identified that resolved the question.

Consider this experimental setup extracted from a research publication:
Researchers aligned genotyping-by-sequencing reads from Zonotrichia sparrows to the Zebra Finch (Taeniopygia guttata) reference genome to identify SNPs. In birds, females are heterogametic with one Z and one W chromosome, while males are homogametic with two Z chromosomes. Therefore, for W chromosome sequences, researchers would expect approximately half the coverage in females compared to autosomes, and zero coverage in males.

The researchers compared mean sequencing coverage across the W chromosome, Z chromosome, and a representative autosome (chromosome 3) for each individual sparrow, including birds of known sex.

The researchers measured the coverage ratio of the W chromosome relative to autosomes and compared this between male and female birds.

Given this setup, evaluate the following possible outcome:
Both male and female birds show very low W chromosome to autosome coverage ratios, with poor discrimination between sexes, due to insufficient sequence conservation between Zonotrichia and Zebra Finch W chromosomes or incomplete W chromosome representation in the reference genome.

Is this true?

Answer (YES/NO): NO